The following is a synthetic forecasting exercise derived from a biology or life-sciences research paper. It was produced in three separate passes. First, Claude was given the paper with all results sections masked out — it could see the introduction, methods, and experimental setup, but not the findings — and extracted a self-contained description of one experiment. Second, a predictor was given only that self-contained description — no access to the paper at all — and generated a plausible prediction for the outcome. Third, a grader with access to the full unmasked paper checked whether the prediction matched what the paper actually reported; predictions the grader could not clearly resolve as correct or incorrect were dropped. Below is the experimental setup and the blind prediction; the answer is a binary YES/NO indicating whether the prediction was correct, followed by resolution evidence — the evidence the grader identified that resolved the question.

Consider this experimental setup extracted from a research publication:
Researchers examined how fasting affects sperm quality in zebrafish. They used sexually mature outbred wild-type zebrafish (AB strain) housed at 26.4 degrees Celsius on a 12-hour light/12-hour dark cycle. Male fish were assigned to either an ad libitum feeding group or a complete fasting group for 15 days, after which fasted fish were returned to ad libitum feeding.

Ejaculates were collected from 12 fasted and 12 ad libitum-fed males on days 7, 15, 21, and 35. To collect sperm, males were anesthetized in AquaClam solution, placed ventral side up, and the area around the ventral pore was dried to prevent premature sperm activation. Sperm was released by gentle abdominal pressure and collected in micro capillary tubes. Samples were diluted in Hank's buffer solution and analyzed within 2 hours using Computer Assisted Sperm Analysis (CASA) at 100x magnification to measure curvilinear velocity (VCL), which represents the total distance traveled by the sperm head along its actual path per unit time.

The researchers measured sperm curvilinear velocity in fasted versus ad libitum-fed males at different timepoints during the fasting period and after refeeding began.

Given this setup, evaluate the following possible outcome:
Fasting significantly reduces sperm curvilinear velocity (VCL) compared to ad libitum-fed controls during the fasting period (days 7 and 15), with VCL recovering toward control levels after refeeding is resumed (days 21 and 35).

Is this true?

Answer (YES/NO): NO